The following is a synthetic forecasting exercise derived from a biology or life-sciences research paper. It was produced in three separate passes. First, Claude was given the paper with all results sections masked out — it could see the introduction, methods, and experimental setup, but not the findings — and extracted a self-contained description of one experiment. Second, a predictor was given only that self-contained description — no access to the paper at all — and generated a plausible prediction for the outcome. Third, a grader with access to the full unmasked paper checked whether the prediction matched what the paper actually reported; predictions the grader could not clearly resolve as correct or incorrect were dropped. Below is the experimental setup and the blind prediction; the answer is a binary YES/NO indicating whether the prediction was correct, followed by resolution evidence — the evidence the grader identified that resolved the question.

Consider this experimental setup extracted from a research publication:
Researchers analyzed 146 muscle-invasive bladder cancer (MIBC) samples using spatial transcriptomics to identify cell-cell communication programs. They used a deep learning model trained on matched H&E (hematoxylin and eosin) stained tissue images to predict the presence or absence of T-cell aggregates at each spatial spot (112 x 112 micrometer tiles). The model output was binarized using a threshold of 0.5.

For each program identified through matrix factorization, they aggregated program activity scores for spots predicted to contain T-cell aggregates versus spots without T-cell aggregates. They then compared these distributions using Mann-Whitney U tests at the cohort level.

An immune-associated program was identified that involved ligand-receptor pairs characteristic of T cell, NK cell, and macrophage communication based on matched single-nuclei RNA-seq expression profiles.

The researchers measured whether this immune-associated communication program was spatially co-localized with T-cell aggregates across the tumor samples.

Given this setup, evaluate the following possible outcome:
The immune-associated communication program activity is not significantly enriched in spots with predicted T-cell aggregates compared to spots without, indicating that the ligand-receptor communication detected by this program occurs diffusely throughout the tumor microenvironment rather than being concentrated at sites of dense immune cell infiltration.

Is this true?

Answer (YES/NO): NO